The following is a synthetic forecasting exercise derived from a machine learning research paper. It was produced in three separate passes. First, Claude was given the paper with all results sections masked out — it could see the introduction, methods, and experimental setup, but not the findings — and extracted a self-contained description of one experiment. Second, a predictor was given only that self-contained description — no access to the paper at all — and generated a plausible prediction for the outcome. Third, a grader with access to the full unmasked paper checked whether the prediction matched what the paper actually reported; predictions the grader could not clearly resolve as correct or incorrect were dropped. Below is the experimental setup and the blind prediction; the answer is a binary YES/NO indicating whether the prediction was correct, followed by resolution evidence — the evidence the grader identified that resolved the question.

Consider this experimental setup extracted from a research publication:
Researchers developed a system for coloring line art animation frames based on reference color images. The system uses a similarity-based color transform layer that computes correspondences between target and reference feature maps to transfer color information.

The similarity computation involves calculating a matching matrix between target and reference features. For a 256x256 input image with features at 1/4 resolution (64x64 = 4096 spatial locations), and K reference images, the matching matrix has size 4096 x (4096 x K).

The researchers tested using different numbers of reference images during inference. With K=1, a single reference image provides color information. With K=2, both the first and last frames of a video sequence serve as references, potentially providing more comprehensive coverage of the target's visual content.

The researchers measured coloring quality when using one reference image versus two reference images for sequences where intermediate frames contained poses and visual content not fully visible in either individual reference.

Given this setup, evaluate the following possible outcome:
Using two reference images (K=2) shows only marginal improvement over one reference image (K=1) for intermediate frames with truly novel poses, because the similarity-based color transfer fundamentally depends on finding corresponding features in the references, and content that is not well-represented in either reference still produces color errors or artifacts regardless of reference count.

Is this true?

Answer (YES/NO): NO